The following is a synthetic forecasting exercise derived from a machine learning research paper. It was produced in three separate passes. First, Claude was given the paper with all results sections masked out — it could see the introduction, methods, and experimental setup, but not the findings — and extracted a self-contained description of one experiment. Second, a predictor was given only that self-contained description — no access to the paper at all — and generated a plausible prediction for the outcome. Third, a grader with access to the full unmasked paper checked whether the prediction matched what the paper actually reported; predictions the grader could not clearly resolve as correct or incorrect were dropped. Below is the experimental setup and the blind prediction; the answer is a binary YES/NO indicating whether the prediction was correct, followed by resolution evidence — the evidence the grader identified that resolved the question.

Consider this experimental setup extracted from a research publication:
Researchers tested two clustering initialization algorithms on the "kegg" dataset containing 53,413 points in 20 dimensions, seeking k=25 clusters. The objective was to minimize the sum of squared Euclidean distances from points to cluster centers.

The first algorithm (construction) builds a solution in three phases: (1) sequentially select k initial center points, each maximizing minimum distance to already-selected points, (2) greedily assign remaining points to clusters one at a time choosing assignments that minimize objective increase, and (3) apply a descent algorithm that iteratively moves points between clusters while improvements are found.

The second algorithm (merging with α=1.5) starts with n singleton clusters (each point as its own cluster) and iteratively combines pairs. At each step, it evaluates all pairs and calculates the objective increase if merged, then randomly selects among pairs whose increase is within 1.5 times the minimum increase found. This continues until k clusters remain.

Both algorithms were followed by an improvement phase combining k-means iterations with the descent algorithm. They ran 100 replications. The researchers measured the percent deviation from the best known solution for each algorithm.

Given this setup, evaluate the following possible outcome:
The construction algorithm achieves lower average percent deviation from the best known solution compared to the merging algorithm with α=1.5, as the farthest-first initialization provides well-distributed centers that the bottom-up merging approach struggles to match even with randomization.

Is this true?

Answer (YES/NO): NO